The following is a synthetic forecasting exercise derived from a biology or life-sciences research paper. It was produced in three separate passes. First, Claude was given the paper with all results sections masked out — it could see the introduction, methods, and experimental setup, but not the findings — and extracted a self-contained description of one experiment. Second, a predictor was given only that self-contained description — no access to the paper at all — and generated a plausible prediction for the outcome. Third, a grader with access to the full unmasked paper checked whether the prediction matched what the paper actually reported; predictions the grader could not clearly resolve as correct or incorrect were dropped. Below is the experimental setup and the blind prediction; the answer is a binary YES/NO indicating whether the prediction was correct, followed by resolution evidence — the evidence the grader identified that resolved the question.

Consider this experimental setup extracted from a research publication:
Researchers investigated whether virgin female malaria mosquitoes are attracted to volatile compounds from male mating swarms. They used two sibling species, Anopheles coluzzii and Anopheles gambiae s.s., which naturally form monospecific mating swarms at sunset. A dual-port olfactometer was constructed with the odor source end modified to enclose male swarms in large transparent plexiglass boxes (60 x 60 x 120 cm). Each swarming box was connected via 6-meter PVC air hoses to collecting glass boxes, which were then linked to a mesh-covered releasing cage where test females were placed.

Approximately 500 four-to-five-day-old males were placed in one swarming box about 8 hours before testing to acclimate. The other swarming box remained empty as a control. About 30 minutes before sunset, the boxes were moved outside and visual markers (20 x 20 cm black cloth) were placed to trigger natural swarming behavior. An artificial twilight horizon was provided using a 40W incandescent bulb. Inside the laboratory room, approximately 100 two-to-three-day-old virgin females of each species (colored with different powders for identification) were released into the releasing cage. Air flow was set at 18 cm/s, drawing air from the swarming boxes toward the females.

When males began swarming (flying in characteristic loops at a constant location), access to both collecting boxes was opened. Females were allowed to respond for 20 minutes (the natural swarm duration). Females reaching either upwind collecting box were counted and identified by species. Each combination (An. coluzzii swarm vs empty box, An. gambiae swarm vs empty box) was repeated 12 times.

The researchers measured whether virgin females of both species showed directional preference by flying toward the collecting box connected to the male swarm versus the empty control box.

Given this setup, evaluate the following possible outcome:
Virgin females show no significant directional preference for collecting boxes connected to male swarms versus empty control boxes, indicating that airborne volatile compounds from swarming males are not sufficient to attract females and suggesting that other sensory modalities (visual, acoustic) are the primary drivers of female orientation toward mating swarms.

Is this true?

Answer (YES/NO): YES